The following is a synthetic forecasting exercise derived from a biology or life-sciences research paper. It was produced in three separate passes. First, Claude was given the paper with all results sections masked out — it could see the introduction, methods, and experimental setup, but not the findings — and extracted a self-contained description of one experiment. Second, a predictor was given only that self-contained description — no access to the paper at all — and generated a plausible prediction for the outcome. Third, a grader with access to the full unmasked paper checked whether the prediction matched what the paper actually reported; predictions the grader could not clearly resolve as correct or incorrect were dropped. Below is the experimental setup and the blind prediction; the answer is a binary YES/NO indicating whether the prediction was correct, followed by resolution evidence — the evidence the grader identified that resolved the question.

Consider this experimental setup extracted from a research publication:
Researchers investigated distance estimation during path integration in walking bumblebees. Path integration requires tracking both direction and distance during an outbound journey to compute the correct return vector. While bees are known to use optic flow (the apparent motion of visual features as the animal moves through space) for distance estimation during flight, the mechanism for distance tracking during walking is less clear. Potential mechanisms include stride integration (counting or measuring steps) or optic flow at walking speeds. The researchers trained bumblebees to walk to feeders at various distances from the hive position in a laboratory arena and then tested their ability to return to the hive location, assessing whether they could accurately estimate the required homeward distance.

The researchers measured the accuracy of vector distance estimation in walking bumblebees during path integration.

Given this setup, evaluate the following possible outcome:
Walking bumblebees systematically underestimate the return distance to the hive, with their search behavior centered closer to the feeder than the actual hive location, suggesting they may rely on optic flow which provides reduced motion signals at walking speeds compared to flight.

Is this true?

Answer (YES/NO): NO